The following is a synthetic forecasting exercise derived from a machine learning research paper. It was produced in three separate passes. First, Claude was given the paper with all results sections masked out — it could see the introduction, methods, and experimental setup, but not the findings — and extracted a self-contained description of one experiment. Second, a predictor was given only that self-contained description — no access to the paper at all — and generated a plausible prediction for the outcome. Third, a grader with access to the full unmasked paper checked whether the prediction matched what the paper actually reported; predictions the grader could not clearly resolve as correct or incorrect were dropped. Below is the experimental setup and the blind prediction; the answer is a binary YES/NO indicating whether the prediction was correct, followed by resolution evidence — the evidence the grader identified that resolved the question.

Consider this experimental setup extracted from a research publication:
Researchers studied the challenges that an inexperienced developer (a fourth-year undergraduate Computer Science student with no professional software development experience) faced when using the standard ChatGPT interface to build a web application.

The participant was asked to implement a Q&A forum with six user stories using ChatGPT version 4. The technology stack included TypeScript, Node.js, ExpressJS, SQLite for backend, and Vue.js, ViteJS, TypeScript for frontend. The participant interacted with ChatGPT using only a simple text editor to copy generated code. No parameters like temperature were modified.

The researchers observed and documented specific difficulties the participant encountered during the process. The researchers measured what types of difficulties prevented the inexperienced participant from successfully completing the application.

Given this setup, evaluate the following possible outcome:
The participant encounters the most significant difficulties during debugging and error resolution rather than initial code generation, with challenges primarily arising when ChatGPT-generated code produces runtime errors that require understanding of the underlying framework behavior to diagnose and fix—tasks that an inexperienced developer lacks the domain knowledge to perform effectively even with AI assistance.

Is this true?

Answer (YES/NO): NO